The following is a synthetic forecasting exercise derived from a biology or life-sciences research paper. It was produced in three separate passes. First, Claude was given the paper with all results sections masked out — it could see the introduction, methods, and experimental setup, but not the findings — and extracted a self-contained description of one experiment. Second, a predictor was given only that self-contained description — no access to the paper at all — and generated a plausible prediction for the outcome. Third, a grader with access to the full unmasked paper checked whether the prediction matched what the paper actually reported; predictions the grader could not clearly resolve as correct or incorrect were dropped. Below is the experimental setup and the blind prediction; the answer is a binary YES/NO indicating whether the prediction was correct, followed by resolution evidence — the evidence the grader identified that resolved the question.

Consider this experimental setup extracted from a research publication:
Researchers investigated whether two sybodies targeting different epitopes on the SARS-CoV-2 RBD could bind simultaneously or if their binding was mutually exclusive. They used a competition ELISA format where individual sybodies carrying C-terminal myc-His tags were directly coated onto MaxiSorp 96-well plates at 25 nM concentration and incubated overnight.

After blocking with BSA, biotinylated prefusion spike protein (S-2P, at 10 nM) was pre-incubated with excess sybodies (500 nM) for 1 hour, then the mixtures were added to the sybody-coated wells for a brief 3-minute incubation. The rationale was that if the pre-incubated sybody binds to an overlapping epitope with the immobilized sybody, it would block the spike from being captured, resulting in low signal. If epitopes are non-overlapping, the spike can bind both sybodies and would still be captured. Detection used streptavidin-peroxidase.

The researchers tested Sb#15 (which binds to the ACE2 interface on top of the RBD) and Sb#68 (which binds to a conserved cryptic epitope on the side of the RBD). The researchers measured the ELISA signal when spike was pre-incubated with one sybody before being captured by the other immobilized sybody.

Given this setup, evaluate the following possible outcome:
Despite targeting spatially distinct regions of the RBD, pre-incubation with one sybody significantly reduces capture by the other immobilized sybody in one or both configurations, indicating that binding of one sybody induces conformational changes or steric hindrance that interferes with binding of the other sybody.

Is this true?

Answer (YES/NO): NO